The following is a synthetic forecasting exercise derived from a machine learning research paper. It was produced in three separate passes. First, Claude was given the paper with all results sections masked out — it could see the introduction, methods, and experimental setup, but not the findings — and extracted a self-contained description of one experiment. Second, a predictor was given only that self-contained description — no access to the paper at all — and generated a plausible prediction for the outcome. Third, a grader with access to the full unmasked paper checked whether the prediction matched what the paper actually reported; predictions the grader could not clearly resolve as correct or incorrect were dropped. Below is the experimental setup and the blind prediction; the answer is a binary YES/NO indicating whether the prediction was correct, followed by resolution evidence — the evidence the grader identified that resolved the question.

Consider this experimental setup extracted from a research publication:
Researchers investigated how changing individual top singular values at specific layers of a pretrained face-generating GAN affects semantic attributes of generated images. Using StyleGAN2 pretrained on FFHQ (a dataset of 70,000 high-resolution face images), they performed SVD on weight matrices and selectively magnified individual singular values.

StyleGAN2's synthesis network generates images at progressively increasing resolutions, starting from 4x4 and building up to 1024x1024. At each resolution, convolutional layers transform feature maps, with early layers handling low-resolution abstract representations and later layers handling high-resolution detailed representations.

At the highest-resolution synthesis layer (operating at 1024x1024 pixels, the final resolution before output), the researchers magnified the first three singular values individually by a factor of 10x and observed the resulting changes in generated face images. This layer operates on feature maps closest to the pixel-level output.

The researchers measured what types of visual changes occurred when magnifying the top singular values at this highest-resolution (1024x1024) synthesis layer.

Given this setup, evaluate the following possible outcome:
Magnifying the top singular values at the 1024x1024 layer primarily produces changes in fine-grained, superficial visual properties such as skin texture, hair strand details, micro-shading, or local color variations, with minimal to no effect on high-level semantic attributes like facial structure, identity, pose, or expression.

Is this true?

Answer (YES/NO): YES